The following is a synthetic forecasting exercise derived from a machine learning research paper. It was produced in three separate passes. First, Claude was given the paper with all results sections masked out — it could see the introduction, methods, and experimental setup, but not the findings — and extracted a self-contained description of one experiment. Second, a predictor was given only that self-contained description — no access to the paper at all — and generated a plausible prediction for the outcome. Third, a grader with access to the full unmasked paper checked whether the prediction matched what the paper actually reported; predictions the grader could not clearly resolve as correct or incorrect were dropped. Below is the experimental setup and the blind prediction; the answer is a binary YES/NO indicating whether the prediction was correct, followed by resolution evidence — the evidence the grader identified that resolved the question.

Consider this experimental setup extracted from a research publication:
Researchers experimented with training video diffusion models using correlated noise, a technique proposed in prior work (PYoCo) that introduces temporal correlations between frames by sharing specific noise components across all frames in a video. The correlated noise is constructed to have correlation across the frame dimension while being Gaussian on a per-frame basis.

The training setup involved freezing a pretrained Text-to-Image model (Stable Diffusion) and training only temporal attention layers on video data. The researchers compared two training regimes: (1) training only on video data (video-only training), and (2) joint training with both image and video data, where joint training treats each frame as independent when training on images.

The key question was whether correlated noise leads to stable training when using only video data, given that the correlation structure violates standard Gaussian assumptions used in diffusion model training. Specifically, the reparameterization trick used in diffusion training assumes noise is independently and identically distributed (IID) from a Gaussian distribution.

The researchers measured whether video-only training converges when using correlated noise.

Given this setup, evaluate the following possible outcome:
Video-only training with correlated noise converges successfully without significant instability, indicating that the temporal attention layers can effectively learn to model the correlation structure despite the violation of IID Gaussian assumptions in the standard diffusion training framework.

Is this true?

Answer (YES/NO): NO